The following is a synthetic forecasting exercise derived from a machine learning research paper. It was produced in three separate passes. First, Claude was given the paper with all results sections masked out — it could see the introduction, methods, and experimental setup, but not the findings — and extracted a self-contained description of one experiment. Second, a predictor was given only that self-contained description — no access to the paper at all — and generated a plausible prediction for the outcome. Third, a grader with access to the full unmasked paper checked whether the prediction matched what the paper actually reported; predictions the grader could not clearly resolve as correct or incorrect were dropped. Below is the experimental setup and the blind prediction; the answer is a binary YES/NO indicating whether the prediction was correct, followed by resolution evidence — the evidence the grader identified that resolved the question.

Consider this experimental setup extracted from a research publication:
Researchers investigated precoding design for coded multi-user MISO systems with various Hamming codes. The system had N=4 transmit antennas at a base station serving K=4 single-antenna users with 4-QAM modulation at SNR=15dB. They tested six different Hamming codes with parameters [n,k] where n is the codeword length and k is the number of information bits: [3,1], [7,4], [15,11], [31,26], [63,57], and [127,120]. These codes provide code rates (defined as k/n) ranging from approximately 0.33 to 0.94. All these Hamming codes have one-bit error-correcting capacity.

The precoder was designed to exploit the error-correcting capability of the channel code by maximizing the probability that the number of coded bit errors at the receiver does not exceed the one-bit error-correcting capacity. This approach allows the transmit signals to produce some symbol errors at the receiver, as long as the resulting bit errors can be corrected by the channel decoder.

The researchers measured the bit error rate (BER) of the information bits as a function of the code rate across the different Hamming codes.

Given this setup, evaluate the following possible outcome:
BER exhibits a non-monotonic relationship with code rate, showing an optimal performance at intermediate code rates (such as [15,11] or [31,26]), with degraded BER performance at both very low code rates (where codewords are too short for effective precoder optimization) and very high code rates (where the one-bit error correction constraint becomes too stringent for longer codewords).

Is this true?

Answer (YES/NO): NO